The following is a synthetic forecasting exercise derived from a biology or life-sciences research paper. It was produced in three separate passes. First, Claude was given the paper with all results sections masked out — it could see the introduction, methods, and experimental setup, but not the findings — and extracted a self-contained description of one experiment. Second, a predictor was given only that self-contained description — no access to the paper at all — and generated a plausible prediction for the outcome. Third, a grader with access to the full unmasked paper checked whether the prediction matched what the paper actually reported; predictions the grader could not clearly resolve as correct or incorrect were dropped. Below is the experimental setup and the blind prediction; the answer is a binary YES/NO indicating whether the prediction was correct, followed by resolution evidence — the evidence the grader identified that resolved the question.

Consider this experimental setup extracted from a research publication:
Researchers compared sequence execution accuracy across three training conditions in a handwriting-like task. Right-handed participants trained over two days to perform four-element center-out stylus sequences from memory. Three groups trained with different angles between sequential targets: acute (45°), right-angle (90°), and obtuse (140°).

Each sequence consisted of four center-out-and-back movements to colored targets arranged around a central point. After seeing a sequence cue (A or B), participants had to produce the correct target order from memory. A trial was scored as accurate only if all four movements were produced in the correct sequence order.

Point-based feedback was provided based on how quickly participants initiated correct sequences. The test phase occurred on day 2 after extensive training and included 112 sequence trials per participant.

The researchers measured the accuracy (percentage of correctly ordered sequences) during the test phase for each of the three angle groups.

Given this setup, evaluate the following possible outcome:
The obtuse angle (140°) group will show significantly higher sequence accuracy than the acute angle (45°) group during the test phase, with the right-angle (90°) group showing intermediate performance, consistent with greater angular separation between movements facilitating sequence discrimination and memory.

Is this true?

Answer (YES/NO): NO